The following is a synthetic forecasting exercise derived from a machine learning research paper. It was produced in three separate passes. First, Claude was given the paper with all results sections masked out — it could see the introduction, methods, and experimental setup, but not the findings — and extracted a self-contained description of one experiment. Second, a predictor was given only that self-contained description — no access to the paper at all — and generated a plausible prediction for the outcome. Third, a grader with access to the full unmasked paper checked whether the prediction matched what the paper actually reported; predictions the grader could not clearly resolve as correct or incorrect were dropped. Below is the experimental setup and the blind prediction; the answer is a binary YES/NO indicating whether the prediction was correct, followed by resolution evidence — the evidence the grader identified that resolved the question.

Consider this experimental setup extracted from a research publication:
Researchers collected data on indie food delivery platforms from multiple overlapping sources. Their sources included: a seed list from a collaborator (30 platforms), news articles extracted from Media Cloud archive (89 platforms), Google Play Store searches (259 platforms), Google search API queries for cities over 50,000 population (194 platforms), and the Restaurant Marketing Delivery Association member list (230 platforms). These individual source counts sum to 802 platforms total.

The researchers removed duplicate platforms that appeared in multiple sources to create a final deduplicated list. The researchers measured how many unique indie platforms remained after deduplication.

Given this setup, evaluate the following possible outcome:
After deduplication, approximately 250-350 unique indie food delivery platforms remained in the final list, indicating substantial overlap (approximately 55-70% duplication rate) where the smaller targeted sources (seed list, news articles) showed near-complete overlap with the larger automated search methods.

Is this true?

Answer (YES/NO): NO